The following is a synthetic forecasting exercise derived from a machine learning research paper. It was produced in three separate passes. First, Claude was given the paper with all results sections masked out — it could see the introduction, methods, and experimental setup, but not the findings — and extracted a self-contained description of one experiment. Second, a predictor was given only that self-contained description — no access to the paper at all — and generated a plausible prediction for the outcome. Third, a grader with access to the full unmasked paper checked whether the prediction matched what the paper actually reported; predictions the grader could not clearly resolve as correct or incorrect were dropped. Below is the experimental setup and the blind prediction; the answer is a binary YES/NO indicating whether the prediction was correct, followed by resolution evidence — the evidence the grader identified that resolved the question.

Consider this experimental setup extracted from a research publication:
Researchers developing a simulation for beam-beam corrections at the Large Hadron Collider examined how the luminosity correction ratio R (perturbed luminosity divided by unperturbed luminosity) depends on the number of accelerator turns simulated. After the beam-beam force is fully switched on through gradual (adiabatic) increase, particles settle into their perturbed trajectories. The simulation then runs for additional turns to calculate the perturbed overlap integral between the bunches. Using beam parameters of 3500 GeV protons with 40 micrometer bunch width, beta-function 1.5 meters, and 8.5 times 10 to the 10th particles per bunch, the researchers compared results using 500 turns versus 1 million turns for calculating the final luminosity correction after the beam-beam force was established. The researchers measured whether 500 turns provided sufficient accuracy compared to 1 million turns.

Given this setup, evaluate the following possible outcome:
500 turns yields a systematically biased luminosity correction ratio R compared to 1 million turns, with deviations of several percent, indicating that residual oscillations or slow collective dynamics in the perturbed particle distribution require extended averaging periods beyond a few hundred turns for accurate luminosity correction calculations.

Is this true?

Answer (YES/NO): NO